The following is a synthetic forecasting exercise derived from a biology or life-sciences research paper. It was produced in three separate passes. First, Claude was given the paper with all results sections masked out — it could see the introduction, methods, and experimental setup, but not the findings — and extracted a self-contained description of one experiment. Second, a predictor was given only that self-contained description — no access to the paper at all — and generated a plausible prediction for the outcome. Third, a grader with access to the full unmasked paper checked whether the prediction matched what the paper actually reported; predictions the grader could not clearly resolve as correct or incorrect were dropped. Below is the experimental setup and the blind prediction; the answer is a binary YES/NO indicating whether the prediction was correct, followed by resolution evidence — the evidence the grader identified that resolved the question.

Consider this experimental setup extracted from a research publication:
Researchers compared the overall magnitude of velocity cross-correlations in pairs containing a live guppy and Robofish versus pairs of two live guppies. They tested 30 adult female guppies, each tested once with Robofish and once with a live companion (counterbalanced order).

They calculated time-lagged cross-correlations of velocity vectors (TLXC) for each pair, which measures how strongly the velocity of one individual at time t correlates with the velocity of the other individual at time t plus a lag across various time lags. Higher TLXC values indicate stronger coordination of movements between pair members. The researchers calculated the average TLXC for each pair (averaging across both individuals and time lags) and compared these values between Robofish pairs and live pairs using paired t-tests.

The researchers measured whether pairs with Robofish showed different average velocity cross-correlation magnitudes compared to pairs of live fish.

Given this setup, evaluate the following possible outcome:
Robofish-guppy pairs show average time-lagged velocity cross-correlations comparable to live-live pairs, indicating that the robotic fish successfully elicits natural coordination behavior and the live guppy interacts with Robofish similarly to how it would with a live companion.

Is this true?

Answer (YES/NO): NO